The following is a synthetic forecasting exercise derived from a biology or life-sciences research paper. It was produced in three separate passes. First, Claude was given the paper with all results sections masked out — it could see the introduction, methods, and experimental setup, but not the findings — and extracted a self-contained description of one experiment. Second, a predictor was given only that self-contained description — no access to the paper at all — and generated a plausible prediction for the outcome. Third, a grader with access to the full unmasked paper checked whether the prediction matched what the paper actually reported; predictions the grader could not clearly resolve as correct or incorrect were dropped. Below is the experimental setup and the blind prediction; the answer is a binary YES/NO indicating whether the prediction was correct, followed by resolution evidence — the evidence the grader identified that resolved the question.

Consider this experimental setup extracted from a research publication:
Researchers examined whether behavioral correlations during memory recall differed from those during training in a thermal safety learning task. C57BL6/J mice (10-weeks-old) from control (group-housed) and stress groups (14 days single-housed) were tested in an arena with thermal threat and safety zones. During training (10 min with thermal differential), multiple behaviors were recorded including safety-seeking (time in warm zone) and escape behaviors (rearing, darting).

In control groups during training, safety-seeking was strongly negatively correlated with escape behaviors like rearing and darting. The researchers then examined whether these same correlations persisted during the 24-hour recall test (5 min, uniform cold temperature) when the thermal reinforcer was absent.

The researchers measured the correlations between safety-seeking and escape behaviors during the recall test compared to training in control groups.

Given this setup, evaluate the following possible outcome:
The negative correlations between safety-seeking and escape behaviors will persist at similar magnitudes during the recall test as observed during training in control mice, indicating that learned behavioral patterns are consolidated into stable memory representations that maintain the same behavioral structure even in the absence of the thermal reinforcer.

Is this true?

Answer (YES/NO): NO